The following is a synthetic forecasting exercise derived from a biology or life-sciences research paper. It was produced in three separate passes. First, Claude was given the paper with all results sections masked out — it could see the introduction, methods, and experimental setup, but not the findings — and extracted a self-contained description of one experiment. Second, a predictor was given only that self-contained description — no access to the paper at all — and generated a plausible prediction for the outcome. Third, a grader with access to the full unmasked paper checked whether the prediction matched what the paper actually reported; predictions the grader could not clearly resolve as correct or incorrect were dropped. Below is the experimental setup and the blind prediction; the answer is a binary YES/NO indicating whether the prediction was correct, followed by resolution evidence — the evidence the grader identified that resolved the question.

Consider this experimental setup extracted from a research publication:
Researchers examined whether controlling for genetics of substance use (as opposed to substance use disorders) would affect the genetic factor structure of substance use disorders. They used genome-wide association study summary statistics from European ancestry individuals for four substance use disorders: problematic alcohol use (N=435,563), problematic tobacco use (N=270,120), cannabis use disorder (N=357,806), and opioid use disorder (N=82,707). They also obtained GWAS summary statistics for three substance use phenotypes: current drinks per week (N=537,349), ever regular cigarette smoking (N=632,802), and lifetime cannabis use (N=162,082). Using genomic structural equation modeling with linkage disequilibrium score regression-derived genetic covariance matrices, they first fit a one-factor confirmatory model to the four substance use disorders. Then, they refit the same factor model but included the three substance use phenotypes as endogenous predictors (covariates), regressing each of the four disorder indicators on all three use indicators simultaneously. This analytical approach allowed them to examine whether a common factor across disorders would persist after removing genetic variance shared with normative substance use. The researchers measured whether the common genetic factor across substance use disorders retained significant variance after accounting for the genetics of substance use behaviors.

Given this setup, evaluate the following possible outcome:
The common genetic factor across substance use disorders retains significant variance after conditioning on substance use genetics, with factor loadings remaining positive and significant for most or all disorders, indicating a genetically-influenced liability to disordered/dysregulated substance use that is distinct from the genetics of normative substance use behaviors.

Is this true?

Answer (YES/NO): YES